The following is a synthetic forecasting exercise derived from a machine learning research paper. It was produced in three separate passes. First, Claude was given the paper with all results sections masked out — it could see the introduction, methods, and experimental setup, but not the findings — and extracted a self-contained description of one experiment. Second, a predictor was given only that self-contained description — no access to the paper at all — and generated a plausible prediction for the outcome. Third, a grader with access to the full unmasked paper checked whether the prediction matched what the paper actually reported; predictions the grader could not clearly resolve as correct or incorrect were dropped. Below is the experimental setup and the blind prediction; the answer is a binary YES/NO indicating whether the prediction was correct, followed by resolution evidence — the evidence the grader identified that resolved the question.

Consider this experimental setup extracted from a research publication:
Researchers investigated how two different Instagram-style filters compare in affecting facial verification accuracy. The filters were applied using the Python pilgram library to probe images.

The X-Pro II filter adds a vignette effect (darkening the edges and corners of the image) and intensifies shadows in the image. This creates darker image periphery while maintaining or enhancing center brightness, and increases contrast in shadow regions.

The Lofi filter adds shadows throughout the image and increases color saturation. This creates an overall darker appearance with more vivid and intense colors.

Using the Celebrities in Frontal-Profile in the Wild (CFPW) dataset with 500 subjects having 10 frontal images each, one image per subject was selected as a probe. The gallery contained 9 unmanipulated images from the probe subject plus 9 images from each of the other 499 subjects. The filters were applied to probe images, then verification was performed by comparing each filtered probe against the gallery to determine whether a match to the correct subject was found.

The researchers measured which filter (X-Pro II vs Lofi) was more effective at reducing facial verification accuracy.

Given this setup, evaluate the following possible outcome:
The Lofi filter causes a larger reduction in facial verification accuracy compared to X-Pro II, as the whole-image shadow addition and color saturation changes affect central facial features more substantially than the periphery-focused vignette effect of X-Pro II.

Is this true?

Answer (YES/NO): NO